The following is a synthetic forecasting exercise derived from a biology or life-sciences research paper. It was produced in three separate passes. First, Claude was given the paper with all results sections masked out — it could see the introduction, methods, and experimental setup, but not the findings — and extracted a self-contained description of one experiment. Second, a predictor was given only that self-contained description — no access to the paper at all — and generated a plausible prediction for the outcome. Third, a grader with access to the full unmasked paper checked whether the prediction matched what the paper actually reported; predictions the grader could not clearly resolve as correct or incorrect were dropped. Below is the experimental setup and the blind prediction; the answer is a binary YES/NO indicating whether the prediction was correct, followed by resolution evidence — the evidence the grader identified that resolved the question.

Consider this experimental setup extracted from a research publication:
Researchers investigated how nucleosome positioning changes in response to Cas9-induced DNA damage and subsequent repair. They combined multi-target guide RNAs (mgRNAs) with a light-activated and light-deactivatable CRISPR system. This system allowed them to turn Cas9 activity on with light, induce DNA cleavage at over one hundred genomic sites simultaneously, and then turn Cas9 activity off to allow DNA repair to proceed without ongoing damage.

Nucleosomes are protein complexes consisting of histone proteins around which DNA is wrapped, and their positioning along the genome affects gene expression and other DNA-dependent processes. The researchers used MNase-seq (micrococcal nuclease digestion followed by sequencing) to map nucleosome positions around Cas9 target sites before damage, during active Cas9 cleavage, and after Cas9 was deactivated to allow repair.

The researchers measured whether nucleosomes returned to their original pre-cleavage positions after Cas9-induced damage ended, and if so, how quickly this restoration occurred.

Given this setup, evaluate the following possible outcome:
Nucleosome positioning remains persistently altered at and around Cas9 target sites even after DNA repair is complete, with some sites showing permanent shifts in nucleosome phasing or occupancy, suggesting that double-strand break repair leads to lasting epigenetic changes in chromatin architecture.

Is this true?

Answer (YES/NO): NO